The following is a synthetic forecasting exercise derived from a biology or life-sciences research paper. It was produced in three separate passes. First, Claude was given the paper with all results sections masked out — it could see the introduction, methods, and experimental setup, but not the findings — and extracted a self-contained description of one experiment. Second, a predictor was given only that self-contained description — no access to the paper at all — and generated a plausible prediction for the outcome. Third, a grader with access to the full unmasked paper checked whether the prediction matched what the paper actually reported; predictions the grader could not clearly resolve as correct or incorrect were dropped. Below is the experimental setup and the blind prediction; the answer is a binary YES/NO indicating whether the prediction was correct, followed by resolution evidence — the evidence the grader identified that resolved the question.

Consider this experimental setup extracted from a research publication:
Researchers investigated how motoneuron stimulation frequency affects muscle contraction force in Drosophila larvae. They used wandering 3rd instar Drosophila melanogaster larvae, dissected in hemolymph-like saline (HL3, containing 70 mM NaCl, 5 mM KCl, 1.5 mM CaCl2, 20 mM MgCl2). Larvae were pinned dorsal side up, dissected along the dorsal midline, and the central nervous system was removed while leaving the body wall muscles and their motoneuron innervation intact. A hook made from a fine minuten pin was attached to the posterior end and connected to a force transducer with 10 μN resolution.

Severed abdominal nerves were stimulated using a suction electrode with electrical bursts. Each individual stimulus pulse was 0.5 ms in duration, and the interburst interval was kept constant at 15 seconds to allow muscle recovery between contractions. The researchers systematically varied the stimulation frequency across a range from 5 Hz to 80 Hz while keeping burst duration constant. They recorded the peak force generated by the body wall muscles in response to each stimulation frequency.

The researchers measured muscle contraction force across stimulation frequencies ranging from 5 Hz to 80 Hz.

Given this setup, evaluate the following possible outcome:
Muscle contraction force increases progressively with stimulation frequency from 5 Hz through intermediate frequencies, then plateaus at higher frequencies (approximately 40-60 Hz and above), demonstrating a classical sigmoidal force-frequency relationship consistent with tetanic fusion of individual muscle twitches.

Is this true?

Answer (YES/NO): NO